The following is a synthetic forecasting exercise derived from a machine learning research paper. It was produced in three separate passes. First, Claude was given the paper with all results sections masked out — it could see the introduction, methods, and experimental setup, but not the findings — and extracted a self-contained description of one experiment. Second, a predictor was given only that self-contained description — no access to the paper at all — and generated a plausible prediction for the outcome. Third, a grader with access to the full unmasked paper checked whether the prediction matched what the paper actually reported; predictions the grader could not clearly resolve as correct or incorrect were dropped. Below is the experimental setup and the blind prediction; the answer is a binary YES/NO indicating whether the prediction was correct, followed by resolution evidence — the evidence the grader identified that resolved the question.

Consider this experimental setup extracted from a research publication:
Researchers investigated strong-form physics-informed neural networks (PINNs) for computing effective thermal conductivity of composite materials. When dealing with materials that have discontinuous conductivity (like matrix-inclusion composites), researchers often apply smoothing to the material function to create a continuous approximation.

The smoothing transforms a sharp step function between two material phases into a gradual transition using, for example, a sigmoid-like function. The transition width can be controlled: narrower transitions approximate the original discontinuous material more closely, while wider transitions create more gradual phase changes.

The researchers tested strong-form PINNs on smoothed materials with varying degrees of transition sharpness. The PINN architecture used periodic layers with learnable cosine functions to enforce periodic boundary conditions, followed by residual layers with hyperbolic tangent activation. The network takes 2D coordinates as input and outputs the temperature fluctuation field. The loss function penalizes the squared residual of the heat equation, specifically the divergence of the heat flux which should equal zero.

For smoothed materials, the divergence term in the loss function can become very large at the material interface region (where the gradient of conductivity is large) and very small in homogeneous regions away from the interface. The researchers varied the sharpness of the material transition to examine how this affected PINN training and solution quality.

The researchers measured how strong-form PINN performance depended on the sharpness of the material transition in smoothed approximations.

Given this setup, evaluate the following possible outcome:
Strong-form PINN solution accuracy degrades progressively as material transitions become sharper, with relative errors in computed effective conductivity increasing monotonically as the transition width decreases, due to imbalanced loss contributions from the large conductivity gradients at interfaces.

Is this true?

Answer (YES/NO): NO